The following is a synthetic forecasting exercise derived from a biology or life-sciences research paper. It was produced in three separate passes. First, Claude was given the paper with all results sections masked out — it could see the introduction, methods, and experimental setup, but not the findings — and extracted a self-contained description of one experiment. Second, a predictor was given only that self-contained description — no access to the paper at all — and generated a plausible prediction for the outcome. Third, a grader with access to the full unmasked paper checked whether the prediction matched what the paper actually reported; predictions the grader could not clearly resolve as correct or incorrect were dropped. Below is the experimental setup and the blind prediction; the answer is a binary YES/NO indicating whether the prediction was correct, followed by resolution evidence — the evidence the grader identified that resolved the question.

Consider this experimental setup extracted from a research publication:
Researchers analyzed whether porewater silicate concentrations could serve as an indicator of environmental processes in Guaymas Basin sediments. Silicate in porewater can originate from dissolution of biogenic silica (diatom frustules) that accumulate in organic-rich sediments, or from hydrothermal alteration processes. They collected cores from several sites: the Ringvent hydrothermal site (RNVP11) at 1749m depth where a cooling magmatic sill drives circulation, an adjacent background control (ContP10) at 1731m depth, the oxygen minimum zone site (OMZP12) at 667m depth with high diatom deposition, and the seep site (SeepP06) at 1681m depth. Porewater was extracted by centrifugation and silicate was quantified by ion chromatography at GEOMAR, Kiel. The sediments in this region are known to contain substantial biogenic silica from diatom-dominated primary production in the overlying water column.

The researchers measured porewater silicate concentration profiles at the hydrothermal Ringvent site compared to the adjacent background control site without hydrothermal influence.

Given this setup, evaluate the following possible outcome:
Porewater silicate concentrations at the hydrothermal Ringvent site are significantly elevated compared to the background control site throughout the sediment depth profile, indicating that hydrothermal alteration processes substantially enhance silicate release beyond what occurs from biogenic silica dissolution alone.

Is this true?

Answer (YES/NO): NO